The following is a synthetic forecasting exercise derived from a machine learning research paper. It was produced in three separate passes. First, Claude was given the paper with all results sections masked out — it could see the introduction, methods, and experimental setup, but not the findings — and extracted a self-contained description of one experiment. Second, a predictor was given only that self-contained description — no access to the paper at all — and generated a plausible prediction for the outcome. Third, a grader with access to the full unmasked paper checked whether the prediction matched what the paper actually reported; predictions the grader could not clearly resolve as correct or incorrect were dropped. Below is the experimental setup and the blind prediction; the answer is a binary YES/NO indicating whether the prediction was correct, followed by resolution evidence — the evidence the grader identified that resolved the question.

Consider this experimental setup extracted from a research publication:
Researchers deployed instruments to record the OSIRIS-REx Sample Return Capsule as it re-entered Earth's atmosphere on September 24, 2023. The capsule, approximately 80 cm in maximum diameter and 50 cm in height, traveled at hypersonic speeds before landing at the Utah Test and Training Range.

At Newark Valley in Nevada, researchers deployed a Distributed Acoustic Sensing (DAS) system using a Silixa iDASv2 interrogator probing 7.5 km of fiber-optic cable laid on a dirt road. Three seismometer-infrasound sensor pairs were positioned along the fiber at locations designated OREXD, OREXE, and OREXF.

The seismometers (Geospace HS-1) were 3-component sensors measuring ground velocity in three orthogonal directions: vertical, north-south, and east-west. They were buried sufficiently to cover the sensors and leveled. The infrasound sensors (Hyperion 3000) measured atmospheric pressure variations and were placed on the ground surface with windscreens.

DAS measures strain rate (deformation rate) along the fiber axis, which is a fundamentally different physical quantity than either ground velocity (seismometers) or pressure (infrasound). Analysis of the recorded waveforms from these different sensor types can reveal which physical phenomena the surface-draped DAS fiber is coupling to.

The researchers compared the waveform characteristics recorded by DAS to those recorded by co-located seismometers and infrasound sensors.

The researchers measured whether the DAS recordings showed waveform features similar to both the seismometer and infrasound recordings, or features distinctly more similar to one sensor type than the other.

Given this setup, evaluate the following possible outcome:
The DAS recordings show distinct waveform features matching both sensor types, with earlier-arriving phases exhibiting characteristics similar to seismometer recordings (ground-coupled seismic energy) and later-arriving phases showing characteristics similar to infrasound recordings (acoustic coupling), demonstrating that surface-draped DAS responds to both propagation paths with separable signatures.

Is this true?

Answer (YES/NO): NO